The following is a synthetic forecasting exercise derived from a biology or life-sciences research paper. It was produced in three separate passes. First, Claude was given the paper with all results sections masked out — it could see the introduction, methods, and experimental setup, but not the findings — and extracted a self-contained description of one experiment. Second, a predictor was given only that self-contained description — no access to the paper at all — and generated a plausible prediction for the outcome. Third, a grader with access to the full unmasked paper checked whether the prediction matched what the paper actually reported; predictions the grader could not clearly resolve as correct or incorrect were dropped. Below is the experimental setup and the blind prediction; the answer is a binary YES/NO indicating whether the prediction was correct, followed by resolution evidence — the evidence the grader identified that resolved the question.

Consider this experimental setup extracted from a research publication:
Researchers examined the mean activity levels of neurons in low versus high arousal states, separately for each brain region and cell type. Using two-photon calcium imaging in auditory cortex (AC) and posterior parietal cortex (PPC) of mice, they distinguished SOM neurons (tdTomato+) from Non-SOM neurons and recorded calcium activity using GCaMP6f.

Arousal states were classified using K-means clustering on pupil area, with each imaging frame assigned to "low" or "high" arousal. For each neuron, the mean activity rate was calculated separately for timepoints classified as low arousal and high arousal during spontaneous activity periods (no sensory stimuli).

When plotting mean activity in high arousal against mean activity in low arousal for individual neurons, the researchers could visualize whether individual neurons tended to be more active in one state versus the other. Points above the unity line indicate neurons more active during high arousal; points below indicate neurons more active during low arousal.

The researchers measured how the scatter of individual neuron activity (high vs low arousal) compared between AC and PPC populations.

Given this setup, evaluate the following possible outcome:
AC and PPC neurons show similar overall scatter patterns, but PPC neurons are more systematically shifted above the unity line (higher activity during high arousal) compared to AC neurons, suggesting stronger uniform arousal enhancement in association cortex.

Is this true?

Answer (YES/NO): NO